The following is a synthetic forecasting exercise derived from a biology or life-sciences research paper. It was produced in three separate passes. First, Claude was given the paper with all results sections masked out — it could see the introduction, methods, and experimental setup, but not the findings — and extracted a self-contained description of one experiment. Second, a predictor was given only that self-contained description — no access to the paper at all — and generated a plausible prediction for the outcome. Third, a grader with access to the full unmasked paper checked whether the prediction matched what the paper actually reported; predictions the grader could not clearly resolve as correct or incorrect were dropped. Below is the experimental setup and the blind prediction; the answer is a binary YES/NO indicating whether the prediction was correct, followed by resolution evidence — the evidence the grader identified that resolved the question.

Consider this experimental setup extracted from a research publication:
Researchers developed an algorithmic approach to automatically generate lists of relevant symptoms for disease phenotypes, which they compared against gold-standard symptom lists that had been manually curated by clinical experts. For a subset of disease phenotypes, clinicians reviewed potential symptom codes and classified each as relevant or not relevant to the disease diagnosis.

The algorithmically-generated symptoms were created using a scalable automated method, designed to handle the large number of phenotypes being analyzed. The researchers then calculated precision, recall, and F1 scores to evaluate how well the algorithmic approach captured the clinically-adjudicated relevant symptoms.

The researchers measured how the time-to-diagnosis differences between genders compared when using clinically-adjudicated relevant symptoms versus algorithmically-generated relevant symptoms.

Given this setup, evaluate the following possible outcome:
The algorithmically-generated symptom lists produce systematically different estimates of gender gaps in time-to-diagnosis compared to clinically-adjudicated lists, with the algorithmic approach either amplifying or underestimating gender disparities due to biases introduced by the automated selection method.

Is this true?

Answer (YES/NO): NO